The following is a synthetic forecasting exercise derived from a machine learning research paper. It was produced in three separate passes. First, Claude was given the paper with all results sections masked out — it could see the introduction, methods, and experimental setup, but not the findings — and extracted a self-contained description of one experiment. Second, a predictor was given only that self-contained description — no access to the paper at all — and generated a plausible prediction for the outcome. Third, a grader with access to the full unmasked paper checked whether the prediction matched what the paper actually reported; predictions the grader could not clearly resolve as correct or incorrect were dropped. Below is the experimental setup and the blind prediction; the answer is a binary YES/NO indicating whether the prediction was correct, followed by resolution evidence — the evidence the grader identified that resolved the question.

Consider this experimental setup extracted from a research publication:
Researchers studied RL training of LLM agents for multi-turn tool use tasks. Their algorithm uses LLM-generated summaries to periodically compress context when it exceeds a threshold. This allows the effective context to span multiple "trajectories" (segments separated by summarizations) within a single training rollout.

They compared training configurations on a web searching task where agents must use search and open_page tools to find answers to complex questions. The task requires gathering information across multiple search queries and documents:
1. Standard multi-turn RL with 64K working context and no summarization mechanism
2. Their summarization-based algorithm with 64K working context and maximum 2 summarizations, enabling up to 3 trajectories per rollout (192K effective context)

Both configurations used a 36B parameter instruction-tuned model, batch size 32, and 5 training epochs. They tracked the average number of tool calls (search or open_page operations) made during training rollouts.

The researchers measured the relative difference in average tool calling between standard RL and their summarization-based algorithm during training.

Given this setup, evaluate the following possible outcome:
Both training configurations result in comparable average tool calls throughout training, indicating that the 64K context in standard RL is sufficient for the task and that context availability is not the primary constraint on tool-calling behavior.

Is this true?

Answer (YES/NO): NO